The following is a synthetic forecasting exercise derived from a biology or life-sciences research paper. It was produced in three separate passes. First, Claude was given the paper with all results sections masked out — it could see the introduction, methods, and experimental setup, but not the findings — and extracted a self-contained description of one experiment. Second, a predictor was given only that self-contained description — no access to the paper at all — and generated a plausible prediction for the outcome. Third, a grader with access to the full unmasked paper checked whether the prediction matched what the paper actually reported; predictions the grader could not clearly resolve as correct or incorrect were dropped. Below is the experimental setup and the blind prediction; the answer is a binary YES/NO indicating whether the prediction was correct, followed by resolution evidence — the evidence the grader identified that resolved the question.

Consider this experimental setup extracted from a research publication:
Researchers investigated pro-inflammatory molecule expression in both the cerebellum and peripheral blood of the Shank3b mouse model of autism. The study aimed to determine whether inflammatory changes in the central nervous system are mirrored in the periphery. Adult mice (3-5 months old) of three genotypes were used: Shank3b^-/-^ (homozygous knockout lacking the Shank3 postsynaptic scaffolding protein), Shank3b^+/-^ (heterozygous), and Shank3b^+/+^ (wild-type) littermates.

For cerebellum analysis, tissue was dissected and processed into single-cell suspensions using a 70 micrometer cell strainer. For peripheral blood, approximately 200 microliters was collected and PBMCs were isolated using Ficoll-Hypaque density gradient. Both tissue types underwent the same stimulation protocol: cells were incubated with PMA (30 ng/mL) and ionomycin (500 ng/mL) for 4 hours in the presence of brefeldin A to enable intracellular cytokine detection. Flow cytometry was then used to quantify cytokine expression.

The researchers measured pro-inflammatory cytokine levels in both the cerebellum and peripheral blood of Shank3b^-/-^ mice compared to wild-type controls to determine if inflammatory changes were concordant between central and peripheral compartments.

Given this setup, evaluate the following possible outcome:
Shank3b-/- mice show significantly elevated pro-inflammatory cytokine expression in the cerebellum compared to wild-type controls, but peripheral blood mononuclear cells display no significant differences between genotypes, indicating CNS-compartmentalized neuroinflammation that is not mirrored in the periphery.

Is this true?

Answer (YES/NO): NO